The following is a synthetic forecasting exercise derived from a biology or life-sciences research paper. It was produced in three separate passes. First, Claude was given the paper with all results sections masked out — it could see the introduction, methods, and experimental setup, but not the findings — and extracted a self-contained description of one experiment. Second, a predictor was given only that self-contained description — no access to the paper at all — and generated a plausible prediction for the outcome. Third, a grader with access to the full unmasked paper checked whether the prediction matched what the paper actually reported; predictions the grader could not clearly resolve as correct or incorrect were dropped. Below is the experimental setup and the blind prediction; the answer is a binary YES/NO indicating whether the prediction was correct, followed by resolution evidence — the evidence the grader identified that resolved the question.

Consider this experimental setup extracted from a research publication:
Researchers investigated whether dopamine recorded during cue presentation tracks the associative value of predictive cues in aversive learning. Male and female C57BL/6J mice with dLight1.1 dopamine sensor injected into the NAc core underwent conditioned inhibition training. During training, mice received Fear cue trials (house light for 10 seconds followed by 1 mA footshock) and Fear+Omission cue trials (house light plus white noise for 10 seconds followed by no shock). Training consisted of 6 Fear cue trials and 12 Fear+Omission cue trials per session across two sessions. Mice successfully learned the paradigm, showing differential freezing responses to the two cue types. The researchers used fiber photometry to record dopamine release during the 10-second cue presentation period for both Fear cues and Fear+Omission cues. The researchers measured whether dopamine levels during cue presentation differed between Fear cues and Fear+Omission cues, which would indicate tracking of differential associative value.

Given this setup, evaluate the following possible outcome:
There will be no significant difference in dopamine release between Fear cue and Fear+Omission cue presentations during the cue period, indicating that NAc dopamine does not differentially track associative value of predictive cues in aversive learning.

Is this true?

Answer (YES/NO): YES